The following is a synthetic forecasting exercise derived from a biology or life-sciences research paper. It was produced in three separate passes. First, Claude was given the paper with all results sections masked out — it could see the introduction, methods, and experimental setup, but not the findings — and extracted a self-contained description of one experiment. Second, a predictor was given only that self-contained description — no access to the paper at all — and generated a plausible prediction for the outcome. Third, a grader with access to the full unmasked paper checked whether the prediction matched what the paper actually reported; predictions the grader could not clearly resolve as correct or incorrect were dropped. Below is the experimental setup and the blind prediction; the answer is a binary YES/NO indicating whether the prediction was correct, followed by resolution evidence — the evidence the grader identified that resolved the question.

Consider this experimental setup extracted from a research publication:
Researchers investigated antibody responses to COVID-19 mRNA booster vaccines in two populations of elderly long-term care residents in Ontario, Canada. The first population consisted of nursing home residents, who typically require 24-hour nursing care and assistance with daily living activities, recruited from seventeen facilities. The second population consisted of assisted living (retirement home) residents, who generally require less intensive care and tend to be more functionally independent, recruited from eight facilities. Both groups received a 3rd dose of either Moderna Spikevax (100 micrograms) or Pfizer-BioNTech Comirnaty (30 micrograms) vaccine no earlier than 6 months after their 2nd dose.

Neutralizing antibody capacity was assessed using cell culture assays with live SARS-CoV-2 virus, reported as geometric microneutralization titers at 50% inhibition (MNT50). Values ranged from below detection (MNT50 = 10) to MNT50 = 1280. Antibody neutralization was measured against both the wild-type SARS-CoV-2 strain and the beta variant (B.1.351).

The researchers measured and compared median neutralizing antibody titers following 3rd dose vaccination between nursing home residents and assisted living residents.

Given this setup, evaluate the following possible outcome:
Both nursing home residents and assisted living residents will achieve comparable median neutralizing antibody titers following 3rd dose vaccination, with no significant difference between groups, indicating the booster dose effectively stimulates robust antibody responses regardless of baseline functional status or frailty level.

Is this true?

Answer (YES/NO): YES